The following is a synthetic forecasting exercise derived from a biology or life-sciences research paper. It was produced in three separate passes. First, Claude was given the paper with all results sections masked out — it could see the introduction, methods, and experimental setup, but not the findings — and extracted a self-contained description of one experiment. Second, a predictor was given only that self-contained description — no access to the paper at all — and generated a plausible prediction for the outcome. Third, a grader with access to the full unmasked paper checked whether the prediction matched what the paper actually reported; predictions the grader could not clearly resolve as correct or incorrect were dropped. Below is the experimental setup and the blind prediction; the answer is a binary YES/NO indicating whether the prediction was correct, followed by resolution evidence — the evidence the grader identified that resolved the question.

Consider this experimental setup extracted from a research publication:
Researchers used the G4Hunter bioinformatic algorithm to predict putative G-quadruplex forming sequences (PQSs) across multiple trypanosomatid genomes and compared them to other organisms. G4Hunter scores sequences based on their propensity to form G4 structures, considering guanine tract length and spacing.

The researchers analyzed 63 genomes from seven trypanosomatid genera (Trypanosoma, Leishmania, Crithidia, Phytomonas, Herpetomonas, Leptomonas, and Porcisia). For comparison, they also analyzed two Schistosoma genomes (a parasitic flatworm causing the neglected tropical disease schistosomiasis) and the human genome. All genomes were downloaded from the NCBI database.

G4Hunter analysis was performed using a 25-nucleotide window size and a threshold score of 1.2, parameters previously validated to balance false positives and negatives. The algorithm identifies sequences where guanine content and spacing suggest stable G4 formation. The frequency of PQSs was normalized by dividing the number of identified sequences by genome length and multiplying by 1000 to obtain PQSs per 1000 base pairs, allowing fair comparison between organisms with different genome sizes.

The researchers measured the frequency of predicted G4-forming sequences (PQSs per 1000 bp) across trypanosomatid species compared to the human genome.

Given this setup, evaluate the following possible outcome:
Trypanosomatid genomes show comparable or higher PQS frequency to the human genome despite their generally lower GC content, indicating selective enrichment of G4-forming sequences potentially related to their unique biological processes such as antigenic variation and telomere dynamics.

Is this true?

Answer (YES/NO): NO